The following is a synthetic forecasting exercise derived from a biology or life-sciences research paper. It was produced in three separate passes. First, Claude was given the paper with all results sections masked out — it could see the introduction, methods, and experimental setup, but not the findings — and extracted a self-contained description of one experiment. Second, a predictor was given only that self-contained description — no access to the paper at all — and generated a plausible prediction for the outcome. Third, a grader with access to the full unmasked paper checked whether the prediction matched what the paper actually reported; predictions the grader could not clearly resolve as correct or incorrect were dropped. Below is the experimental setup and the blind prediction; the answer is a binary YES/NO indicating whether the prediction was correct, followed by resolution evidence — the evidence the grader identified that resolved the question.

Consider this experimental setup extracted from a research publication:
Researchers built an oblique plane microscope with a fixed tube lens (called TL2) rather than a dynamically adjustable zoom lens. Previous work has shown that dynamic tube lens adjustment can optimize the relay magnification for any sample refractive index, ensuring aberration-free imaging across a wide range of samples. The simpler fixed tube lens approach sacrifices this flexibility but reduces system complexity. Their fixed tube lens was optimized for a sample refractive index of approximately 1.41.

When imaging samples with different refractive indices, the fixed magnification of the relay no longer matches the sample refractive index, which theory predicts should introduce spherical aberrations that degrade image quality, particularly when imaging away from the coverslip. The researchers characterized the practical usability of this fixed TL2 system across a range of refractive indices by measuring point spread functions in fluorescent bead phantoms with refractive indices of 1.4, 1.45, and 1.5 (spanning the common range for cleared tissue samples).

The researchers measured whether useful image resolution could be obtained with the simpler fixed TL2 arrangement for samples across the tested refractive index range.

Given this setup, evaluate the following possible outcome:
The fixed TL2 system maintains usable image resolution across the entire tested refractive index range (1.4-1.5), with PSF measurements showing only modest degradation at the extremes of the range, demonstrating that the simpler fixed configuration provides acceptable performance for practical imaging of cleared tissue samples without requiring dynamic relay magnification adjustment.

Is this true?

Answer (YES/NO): NO